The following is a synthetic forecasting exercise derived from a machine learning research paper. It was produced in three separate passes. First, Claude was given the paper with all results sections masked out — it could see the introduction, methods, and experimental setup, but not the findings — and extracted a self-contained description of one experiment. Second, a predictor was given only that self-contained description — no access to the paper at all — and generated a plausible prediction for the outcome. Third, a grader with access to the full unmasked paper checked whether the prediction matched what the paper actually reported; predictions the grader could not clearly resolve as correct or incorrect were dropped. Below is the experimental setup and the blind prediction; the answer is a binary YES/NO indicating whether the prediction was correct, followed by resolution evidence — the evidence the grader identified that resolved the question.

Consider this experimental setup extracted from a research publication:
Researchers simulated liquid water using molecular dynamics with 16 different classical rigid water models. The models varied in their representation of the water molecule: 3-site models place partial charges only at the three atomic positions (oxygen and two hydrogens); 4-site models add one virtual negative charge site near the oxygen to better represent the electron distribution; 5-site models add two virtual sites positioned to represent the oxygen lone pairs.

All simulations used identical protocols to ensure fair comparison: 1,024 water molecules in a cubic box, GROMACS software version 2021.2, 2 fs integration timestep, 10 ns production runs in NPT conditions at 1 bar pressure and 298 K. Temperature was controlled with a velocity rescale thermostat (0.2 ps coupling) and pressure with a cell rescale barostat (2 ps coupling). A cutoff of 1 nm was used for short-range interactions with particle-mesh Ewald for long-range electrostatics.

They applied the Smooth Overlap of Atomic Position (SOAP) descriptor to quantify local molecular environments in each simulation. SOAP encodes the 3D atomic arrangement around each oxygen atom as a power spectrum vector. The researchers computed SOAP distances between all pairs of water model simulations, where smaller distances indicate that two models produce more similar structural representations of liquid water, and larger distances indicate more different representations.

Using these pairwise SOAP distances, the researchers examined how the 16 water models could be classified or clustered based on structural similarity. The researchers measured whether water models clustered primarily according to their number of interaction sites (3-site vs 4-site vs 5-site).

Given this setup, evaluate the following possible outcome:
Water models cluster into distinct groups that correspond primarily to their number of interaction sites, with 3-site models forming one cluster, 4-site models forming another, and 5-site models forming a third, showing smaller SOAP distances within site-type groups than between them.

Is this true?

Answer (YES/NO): NO